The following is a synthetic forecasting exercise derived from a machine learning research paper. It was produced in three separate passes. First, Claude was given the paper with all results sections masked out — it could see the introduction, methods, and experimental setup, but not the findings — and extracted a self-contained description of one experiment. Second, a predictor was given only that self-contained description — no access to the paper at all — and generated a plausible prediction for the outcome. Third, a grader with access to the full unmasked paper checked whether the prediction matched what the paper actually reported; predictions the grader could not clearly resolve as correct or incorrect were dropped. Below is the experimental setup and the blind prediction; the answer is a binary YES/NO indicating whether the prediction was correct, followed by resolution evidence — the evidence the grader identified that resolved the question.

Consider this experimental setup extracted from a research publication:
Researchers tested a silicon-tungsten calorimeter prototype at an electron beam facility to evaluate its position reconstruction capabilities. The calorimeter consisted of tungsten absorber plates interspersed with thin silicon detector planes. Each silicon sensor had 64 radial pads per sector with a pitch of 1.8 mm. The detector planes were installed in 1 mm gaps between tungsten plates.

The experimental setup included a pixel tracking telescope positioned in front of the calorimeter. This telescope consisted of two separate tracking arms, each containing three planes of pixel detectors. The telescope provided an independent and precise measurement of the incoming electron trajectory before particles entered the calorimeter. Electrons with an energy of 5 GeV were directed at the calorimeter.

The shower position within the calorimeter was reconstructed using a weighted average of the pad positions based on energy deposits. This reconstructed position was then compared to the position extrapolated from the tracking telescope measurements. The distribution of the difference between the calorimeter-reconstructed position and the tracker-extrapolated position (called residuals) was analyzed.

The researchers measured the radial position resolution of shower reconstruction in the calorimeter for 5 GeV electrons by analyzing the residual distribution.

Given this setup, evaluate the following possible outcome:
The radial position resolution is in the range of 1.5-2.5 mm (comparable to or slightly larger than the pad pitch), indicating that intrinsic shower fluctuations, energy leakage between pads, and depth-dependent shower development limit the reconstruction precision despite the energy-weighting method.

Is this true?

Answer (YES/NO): NO